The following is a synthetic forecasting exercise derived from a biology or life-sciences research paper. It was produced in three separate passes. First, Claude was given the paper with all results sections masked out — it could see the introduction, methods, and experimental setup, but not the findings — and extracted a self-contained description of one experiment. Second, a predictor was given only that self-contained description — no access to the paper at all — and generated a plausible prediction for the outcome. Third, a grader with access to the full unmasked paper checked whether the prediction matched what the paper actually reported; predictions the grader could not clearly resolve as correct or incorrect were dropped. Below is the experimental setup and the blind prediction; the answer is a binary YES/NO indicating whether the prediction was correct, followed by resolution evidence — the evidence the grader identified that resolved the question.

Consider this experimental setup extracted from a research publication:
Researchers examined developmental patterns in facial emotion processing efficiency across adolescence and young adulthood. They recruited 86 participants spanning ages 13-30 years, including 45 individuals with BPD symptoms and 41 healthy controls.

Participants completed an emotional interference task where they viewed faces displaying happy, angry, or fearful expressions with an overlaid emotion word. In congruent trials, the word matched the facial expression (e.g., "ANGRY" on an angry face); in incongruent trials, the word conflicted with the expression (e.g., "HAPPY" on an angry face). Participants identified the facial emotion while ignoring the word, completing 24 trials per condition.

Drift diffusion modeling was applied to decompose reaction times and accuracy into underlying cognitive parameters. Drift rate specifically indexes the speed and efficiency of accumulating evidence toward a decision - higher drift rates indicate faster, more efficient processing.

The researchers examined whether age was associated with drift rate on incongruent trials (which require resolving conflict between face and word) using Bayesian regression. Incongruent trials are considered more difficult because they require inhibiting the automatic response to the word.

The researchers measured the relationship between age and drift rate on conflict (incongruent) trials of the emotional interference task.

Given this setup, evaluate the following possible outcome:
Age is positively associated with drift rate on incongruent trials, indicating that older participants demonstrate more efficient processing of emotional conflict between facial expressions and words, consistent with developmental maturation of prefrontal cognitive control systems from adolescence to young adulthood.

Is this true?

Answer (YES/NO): YES